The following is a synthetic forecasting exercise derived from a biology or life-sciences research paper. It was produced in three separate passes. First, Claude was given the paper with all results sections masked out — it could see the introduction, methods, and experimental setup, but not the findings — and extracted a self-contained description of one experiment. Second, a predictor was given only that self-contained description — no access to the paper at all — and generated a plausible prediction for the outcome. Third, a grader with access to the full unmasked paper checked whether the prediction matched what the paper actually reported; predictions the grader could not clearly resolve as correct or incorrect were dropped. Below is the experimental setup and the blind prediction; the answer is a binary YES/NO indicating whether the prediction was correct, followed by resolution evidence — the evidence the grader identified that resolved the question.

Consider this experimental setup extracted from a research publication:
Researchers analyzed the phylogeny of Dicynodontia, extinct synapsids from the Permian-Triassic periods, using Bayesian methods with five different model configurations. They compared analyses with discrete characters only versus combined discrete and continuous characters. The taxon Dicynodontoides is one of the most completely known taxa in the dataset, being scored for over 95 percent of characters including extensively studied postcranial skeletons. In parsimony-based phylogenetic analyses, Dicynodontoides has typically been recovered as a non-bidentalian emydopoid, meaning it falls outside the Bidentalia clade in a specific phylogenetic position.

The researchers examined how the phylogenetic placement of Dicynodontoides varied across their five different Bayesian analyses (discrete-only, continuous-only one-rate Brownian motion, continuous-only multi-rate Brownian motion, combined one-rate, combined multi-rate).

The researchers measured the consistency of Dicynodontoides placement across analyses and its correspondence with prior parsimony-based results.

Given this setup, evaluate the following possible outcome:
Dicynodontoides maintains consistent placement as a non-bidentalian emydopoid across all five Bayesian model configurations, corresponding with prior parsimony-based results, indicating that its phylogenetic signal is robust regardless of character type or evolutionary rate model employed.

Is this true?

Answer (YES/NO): NO